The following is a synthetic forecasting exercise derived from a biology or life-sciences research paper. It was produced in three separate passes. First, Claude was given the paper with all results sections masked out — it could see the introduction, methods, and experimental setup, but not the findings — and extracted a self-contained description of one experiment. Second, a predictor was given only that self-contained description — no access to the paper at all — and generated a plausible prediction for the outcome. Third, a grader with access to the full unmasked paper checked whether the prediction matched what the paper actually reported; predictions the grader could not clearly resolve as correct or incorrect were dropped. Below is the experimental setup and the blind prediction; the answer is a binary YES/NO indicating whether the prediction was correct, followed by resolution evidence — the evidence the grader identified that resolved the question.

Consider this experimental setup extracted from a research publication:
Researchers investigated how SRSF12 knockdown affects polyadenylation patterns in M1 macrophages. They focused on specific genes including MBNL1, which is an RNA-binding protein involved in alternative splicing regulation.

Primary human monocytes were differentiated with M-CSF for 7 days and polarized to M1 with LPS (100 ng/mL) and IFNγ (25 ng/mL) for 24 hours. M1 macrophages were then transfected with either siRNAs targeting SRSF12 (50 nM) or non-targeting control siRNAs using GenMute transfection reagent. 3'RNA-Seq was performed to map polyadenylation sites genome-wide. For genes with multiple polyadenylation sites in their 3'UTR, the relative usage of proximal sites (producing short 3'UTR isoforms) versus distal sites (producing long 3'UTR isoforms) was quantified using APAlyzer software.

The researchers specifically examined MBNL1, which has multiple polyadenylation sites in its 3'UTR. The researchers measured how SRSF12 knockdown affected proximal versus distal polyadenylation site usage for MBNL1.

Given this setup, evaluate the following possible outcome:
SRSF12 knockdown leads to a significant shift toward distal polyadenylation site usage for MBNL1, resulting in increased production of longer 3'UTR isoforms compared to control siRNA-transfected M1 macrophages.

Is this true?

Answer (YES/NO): NO